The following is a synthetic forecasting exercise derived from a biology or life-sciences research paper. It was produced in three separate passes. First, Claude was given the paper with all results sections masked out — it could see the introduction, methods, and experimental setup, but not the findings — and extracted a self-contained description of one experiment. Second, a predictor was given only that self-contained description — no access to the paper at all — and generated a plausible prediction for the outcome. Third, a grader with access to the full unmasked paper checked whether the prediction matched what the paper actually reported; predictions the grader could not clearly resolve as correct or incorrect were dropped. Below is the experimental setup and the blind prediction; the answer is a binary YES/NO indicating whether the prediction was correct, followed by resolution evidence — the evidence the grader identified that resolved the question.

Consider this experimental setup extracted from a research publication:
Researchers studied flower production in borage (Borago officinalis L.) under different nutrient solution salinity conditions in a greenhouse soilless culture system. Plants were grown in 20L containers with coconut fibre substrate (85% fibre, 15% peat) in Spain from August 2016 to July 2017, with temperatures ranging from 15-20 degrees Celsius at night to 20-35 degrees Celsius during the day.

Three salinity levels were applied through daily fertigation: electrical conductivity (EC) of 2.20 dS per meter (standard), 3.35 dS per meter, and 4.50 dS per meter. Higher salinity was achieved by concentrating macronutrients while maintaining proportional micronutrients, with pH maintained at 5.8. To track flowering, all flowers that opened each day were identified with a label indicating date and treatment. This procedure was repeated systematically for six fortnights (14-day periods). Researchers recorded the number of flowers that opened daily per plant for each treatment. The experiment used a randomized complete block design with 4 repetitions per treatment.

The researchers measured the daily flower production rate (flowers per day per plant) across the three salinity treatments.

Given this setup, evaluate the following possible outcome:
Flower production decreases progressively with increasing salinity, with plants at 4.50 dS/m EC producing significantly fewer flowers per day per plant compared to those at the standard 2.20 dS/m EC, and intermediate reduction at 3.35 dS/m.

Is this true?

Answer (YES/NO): NO